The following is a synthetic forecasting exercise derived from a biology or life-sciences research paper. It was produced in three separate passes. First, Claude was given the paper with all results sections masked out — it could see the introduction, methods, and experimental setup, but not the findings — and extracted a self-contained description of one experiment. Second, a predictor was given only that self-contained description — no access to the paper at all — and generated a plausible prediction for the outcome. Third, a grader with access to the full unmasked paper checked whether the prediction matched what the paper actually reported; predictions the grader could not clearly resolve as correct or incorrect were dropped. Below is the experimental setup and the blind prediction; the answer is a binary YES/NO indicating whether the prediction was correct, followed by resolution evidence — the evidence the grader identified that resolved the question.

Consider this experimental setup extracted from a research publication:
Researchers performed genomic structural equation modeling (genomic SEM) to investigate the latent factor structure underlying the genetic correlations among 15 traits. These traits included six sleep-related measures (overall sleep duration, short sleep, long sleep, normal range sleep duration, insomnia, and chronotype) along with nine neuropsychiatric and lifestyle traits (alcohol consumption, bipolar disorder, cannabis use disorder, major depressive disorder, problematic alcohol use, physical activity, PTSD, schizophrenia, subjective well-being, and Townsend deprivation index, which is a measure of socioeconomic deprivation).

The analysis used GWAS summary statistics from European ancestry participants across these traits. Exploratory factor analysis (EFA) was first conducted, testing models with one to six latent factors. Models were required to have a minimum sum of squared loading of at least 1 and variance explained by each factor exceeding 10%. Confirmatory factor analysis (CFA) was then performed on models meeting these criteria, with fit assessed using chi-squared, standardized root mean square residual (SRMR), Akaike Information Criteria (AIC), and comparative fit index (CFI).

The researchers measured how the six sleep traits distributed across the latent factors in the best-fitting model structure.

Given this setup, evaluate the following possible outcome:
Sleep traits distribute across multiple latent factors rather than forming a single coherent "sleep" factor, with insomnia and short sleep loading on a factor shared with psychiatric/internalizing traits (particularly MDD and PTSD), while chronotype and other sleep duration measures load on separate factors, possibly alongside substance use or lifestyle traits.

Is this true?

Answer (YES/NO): NO